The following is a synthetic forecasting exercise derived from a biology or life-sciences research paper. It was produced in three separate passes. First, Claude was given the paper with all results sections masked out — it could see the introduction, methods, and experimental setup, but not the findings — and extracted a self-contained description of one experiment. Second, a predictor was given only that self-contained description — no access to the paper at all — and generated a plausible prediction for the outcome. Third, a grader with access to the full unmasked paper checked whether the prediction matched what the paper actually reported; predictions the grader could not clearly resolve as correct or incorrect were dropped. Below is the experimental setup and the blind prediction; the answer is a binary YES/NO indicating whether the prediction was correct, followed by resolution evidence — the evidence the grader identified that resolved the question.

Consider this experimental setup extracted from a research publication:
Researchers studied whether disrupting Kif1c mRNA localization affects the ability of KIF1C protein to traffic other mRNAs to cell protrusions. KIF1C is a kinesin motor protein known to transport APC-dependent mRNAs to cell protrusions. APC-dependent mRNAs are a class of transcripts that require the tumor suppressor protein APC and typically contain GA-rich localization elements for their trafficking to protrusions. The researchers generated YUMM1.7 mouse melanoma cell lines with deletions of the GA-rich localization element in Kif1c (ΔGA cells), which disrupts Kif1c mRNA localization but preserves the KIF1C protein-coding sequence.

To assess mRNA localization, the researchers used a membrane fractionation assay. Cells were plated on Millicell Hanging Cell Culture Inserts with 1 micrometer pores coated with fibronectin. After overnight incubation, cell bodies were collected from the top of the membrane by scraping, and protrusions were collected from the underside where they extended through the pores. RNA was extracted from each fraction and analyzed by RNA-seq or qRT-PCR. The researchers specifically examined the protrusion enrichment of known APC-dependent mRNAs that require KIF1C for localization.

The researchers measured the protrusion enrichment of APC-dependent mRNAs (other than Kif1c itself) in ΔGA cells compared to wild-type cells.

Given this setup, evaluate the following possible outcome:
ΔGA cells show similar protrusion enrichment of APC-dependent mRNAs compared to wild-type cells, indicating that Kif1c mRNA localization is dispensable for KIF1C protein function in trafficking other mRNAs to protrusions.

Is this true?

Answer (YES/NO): YES